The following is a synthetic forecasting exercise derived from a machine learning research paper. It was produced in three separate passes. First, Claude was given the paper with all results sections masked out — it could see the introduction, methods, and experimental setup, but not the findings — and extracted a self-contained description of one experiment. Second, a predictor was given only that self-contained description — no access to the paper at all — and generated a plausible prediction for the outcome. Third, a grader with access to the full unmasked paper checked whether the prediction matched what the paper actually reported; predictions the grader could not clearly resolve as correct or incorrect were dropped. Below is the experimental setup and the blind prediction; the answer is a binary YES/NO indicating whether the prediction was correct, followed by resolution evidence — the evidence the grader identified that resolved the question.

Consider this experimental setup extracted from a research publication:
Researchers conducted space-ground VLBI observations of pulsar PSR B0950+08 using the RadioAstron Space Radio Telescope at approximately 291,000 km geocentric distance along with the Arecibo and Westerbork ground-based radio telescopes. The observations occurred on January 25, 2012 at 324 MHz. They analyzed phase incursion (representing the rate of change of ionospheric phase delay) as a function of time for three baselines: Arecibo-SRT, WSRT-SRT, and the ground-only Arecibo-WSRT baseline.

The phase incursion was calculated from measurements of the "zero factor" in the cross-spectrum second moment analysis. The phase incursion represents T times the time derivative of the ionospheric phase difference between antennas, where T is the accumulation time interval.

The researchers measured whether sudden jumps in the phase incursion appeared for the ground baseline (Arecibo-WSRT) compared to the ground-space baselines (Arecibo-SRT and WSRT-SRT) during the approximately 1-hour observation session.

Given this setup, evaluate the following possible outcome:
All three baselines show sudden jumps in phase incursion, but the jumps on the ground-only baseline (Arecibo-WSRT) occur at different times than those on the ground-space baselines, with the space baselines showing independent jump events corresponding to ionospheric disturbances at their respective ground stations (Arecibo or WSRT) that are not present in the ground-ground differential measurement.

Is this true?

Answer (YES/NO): NO